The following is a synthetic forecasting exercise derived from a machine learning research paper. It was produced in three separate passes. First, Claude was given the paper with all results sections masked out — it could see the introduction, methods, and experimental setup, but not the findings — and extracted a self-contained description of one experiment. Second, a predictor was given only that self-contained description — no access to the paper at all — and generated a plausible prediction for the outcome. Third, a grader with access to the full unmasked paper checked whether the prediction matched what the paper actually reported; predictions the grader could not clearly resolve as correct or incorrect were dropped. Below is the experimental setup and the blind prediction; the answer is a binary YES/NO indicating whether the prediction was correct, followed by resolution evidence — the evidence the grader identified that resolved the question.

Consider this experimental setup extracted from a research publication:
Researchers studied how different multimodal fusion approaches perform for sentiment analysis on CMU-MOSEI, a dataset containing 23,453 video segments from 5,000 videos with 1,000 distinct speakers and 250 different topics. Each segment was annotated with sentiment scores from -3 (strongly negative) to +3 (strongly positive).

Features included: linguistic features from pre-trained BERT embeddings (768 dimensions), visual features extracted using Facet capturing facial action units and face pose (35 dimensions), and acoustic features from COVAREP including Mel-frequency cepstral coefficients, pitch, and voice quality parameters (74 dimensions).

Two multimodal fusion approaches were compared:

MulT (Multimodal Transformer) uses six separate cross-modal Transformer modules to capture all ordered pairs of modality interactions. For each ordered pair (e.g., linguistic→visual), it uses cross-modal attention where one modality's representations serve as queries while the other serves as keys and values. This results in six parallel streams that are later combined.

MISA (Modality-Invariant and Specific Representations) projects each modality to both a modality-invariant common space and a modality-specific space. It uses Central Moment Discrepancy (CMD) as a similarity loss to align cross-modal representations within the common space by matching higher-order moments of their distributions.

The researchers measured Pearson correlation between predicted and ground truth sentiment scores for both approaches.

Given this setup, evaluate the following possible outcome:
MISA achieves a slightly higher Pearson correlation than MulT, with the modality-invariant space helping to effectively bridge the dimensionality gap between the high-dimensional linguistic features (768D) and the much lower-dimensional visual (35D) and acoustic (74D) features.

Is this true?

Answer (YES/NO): YES